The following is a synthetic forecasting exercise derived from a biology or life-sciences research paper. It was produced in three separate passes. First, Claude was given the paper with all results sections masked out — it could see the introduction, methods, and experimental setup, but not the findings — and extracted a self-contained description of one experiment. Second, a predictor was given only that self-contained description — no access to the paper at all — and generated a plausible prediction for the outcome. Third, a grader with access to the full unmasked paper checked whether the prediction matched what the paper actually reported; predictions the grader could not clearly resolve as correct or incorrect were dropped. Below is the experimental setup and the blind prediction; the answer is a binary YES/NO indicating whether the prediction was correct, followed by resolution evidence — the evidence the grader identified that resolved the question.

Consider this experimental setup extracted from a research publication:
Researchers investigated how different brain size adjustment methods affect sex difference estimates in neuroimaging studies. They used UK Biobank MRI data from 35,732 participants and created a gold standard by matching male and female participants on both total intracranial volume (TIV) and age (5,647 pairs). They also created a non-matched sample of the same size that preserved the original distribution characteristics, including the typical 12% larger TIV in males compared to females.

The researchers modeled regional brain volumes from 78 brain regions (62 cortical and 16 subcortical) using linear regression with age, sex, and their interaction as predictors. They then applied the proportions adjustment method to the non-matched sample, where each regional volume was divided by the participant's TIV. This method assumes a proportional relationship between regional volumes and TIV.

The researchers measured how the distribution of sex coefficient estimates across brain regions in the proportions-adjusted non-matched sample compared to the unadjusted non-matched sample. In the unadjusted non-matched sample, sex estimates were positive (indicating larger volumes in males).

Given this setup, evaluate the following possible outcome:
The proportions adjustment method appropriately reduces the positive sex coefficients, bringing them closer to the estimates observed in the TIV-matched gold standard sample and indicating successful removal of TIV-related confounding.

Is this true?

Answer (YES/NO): NO